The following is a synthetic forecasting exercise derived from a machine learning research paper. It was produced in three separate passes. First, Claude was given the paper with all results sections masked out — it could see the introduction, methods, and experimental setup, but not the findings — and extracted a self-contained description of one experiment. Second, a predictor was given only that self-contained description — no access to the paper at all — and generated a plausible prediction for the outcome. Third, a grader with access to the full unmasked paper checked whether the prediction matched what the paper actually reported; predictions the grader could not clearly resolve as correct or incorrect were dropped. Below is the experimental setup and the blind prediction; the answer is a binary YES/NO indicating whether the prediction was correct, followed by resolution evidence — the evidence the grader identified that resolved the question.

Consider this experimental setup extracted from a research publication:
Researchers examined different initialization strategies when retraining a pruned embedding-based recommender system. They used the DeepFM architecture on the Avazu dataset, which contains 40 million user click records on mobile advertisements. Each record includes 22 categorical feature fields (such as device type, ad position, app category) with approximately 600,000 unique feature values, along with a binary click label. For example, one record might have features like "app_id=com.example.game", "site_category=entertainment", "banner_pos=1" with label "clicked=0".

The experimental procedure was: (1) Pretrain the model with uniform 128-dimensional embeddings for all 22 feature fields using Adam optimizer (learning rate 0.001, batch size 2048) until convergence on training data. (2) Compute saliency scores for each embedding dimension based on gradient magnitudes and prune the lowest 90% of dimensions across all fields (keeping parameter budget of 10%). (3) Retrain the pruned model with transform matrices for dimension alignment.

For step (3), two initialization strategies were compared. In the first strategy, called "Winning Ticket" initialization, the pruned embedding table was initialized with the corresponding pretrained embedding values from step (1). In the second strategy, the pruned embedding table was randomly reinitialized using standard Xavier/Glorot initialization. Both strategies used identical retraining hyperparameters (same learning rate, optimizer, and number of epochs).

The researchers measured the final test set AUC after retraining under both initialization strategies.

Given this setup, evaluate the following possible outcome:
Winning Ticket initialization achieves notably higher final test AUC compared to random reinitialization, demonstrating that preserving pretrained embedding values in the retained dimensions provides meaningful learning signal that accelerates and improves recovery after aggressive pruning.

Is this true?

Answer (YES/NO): YES